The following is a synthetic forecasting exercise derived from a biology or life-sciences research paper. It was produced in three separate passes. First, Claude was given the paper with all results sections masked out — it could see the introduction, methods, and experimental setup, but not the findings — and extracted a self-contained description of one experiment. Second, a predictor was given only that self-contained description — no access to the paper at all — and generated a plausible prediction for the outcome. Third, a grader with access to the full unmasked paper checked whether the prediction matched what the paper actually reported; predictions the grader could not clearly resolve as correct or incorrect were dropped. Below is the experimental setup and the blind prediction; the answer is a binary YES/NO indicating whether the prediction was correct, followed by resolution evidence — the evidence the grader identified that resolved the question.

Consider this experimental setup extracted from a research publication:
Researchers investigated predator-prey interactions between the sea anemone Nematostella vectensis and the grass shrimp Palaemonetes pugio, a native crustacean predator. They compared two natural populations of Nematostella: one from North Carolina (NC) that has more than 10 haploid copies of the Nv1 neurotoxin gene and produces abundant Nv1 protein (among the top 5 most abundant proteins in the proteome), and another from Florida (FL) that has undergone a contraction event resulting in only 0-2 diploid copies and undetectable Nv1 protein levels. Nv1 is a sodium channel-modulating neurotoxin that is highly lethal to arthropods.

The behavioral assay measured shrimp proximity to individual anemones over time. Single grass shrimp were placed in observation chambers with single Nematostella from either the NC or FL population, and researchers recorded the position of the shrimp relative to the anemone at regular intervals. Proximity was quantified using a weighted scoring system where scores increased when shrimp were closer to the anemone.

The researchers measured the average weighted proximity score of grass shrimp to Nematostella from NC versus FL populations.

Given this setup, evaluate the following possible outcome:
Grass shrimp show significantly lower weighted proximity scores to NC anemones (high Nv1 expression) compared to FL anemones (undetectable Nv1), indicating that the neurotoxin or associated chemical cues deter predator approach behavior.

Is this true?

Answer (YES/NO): YES